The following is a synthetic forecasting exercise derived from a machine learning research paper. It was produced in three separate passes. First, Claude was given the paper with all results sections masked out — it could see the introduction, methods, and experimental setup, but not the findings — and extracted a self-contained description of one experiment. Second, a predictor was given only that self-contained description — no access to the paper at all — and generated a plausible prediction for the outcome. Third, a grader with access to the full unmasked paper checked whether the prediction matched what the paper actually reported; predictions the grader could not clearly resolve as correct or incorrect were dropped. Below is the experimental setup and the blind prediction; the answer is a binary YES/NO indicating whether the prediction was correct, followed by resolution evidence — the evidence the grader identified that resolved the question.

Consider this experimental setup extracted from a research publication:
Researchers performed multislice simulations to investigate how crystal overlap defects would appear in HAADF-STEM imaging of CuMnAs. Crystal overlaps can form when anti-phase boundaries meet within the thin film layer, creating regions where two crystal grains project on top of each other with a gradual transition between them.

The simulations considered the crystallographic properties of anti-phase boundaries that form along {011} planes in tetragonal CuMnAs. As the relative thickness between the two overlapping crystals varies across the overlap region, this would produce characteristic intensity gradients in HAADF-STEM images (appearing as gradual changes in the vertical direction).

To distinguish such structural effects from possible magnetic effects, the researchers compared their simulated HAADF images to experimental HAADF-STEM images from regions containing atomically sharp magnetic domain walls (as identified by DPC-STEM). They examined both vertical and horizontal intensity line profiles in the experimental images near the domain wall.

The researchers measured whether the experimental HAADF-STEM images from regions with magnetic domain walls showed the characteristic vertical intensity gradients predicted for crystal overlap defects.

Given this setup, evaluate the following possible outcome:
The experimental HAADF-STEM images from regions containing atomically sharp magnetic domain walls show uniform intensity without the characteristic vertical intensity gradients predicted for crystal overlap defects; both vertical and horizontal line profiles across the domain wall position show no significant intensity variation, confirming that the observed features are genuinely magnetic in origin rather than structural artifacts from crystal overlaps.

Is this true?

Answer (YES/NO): NO